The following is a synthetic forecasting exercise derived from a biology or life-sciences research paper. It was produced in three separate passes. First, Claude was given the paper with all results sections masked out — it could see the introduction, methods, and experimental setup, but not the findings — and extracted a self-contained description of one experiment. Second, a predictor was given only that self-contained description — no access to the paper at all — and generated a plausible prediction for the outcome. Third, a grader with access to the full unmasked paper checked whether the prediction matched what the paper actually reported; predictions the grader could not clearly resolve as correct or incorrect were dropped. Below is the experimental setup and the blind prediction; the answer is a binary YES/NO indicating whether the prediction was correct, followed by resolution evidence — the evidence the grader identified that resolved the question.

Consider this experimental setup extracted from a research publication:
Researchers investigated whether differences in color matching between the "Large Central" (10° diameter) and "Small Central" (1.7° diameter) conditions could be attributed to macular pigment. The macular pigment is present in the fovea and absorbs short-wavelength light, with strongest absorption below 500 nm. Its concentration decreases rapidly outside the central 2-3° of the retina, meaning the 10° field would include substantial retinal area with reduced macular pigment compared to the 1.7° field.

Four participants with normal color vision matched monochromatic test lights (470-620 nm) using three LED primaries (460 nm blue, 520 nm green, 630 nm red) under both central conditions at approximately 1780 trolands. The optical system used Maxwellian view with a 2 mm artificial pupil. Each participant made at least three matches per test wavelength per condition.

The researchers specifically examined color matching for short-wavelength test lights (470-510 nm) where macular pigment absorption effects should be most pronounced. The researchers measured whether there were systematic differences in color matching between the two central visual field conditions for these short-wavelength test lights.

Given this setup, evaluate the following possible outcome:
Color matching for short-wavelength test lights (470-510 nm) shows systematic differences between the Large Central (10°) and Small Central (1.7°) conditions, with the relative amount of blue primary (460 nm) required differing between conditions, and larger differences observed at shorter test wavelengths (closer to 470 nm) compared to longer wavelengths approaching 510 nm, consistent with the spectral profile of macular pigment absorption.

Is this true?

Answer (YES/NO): NO